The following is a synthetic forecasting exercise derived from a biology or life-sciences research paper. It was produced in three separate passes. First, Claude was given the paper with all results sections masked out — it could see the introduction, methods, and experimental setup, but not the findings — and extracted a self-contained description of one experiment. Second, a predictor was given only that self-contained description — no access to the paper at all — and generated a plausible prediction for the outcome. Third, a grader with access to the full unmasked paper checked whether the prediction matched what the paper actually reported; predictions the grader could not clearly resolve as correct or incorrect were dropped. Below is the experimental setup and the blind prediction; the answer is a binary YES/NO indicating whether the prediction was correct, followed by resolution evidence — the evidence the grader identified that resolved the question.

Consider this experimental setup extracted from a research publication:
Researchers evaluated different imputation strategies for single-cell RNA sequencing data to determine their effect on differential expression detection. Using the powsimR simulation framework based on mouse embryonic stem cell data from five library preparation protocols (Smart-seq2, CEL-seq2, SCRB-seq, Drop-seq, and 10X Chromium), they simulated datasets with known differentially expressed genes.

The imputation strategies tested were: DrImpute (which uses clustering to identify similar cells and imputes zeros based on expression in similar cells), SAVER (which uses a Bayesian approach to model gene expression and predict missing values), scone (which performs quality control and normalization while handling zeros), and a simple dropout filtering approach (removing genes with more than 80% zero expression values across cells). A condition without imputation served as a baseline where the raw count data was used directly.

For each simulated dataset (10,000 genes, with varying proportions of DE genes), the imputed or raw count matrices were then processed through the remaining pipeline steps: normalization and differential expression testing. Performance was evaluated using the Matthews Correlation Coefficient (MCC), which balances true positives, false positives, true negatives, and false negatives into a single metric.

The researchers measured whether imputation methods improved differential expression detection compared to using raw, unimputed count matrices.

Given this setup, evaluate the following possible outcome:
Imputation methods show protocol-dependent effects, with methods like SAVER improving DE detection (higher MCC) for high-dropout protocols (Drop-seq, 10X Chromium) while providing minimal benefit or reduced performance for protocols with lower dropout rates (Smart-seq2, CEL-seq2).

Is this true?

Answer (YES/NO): NO